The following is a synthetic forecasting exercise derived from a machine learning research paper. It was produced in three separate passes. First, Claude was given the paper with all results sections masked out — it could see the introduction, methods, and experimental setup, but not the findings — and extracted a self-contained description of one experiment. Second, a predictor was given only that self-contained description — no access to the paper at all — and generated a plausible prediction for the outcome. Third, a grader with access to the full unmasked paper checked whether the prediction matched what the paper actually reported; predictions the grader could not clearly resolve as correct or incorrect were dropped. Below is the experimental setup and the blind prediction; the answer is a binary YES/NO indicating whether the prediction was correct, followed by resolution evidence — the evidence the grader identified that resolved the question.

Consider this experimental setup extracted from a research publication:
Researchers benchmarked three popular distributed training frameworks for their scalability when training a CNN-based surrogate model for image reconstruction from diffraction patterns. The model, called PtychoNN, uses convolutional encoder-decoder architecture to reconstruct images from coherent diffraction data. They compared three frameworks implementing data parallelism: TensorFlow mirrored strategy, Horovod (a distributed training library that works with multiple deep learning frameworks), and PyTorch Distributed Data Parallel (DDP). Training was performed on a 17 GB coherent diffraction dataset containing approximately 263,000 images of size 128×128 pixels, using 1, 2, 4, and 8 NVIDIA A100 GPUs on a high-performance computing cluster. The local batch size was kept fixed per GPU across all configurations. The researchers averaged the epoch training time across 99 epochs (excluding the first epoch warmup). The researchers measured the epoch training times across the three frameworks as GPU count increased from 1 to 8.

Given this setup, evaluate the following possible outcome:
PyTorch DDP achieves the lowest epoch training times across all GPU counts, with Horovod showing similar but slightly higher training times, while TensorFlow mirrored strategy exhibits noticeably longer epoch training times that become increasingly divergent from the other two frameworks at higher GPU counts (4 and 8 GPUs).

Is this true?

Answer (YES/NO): NO